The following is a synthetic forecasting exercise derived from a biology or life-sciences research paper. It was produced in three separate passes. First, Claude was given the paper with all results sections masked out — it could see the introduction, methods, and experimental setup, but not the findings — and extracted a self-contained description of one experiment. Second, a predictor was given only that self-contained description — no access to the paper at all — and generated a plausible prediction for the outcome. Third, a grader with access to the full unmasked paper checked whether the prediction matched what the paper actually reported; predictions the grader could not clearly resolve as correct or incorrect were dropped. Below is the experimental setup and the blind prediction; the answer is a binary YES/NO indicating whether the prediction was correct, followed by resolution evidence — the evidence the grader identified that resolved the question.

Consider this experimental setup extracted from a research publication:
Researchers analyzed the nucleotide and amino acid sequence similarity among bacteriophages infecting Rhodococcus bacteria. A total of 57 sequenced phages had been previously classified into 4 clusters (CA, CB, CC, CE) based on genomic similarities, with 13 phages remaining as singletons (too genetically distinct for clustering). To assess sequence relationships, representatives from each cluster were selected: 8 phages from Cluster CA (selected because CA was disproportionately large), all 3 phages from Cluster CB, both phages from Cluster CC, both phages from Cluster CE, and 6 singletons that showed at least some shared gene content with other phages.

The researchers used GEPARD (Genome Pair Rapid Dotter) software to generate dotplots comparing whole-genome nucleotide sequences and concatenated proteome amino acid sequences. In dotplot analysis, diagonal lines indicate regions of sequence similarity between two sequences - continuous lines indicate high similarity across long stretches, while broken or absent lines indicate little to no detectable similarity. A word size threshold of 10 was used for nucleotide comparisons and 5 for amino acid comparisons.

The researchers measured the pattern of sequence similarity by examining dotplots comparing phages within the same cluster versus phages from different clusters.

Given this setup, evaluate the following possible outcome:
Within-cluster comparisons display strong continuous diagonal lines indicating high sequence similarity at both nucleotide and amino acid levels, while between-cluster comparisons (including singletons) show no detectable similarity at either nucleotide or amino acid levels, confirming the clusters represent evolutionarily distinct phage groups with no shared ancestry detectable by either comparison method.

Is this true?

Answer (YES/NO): NO